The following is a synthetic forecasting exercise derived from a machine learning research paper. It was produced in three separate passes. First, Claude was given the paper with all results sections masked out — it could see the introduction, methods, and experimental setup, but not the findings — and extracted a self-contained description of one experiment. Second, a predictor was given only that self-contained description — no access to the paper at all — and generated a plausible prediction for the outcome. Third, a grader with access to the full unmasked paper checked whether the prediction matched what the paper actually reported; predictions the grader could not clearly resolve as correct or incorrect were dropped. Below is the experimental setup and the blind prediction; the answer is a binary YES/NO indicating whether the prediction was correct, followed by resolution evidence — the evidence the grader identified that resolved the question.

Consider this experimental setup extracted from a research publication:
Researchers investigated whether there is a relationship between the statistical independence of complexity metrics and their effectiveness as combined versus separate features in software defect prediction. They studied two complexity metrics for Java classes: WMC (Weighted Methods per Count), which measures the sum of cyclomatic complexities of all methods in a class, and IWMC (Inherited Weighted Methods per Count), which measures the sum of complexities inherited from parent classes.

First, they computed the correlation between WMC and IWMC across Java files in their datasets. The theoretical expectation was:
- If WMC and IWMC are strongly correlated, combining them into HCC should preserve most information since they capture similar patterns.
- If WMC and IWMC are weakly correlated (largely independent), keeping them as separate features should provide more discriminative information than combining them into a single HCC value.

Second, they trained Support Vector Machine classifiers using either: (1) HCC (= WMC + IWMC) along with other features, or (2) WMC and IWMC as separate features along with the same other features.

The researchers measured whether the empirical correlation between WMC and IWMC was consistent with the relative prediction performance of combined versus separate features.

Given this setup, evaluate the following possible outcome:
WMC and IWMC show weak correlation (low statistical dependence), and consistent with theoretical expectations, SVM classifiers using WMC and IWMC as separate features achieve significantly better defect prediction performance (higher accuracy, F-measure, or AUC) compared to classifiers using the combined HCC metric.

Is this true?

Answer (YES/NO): NO